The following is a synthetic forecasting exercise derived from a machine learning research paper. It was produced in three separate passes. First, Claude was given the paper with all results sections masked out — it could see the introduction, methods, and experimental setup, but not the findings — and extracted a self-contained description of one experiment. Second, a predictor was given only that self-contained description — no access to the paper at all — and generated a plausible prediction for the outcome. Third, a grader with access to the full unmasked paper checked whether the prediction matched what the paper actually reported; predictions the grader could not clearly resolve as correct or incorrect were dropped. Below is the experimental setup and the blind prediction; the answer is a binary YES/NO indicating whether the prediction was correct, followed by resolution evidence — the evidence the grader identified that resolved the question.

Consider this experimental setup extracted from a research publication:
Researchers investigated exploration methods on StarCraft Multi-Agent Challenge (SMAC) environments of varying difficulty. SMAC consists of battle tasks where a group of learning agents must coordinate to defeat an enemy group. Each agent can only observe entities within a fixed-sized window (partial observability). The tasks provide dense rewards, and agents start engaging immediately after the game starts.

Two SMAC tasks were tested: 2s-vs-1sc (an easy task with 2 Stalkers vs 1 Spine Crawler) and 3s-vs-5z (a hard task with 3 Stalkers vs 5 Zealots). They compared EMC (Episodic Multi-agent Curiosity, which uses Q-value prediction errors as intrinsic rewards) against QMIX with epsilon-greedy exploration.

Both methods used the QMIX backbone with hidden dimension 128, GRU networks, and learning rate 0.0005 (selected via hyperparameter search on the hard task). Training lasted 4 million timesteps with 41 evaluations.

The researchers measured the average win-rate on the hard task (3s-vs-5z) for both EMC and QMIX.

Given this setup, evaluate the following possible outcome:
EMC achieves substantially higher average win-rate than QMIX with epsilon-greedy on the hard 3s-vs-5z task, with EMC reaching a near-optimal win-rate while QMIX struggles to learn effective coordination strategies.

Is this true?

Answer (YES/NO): NO